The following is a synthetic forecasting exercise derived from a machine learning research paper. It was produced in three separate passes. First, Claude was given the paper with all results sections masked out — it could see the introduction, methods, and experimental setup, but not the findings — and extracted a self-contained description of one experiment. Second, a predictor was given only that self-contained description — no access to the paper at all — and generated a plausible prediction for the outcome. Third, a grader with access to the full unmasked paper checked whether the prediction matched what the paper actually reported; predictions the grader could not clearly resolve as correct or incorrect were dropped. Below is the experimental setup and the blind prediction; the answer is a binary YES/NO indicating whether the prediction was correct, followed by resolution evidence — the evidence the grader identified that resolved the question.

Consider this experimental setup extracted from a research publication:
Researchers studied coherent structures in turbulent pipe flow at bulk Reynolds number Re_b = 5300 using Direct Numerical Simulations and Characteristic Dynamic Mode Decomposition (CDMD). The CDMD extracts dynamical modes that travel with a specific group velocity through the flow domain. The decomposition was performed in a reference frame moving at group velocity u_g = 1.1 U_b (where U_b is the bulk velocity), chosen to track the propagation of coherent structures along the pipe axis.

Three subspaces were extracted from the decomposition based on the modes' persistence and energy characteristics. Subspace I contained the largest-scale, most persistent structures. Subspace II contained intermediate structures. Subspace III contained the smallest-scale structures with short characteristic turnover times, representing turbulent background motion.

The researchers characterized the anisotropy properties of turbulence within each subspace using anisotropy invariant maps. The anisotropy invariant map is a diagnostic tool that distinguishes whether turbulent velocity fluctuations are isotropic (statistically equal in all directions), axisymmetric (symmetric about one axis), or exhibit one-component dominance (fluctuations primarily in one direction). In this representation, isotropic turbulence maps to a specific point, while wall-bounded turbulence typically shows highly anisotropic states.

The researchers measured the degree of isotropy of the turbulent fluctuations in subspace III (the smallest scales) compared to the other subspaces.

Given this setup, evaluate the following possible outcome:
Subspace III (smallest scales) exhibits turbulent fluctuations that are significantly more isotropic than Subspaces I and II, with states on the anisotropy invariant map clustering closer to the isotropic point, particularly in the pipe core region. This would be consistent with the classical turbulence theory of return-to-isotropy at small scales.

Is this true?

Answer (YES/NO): NO